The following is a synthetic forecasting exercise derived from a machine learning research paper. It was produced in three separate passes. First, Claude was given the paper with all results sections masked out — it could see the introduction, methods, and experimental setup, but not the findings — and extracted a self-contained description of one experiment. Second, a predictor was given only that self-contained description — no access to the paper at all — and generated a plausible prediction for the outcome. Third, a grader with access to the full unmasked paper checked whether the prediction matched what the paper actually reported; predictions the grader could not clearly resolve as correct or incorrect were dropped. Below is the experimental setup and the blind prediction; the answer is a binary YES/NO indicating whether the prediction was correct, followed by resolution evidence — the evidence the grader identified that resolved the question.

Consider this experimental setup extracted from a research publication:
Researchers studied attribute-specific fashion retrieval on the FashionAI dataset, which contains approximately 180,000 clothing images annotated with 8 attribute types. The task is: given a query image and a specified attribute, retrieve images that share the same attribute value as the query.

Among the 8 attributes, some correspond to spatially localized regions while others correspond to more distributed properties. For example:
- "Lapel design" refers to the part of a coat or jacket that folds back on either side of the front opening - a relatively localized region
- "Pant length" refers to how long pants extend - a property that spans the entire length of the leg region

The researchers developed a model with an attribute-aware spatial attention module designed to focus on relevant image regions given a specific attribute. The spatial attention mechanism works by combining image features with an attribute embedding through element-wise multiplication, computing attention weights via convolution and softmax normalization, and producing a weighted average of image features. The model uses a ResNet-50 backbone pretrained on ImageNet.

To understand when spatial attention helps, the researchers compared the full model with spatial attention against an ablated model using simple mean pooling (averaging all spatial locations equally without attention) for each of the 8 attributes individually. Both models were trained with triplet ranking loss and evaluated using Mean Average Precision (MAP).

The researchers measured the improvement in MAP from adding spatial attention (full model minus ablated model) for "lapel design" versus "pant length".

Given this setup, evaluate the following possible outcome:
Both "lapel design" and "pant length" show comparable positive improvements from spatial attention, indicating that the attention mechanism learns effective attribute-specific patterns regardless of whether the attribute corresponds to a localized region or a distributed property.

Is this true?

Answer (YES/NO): NO